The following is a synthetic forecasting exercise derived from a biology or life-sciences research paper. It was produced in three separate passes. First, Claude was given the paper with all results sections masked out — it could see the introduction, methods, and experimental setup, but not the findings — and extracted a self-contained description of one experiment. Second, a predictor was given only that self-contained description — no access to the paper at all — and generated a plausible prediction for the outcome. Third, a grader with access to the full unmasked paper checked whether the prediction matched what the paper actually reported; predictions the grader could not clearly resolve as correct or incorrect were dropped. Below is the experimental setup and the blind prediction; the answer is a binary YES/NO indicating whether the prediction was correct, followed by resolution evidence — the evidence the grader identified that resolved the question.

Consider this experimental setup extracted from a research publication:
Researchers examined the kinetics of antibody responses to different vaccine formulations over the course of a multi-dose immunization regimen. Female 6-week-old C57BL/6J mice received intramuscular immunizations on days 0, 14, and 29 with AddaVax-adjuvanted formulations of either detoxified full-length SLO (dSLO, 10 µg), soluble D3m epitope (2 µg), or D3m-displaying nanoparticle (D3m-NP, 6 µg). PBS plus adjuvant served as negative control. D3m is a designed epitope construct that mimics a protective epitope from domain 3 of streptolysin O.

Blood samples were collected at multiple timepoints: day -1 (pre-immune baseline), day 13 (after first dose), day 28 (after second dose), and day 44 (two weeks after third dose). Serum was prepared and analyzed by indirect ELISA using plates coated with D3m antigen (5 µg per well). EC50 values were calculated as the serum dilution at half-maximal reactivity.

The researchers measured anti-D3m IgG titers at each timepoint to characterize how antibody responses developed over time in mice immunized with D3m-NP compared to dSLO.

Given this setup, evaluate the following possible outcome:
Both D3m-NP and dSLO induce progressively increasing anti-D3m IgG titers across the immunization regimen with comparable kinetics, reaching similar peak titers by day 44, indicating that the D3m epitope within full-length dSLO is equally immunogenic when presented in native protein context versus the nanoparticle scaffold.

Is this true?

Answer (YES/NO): NO